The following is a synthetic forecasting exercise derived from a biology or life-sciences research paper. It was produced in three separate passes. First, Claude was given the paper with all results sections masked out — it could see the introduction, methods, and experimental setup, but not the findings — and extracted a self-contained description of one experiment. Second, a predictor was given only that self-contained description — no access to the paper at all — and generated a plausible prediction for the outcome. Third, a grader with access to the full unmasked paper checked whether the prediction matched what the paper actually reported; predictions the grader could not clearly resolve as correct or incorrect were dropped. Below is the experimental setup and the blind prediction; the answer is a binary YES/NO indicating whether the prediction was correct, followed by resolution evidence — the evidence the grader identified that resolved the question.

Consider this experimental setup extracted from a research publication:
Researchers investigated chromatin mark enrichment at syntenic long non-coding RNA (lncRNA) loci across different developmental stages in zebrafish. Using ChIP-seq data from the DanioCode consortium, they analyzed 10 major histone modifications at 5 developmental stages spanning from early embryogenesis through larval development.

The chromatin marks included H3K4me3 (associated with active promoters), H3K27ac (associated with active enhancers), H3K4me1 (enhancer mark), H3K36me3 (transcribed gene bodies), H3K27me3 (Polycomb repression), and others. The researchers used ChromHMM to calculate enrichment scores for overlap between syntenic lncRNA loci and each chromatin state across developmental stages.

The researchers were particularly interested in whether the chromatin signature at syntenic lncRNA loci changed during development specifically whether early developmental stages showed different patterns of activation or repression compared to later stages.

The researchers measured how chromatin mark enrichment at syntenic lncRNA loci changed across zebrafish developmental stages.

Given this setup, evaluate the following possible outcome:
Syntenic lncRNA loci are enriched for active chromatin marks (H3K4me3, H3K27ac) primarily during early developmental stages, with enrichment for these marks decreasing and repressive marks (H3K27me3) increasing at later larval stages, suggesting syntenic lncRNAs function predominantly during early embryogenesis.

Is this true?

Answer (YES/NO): NO